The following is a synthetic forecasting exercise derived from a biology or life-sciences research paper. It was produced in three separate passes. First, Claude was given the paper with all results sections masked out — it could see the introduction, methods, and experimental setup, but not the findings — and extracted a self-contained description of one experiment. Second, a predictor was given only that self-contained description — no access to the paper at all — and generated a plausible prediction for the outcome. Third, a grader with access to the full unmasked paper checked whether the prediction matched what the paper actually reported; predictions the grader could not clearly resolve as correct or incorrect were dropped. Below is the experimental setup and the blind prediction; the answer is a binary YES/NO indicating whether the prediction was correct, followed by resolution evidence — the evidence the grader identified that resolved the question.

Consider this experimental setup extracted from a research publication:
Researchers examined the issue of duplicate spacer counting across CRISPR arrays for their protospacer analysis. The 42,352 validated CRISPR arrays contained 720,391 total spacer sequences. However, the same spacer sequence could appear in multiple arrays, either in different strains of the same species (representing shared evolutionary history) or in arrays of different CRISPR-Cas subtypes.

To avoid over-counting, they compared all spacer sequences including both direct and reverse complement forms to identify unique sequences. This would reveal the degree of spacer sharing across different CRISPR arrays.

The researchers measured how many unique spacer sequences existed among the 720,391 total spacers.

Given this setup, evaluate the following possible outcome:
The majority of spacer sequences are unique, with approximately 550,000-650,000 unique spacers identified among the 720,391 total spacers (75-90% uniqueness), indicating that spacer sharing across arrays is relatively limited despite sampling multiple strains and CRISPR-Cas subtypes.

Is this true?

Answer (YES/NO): NO